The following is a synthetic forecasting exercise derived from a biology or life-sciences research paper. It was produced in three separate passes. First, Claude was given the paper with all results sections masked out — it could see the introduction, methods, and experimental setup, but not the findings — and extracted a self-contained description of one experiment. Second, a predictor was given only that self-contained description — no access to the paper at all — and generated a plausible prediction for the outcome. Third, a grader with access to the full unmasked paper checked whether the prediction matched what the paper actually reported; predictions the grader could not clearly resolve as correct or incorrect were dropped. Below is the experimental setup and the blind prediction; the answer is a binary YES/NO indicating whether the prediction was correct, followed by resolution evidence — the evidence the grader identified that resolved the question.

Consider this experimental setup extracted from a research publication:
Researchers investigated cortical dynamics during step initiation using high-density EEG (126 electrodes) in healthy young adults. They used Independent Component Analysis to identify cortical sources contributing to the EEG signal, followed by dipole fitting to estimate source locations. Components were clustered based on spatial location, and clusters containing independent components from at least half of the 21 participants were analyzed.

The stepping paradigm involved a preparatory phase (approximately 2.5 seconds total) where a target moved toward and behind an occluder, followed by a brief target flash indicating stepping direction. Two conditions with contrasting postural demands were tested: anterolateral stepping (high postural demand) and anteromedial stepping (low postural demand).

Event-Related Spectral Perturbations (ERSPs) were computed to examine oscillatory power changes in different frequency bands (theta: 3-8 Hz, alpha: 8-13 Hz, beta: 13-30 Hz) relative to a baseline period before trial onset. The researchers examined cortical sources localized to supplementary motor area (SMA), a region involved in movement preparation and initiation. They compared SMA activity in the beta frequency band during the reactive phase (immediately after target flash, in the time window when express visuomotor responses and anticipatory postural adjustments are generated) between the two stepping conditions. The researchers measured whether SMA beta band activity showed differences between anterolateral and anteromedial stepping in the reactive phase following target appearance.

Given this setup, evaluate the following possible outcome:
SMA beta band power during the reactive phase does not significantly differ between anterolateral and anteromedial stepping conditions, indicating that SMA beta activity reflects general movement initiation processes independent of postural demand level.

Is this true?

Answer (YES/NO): NO